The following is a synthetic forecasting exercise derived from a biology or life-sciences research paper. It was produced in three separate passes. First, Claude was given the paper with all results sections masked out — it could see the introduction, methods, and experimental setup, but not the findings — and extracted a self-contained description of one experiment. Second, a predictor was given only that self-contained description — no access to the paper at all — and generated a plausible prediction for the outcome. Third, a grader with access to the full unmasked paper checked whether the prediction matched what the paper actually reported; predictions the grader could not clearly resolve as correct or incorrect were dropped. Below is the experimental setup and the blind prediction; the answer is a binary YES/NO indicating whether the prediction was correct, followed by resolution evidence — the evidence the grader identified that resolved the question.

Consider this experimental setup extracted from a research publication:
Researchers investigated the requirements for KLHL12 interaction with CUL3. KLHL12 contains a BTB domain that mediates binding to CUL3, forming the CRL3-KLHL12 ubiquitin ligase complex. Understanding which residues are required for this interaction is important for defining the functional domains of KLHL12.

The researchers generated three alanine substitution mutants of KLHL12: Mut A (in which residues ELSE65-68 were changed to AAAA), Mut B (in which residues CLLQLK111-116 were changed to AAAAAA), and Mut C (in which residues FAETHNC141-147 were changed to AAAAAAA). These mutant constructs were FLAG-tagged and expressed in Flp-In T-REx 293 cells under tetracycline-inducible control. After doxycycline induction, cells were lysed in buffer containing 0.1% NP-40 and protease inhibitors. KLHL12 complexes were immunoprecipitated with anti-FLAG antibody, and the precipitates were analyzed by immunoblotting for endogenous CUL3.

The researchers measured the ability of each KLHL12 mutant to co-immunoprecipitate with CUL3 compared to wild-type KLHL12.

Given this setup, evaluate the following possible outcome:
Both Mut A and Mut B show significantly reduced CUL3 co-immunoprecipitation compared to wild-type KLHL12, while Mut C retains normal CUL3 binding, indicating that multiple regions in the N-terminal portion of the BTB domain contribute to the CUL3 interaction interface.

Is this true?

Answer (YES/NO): NO